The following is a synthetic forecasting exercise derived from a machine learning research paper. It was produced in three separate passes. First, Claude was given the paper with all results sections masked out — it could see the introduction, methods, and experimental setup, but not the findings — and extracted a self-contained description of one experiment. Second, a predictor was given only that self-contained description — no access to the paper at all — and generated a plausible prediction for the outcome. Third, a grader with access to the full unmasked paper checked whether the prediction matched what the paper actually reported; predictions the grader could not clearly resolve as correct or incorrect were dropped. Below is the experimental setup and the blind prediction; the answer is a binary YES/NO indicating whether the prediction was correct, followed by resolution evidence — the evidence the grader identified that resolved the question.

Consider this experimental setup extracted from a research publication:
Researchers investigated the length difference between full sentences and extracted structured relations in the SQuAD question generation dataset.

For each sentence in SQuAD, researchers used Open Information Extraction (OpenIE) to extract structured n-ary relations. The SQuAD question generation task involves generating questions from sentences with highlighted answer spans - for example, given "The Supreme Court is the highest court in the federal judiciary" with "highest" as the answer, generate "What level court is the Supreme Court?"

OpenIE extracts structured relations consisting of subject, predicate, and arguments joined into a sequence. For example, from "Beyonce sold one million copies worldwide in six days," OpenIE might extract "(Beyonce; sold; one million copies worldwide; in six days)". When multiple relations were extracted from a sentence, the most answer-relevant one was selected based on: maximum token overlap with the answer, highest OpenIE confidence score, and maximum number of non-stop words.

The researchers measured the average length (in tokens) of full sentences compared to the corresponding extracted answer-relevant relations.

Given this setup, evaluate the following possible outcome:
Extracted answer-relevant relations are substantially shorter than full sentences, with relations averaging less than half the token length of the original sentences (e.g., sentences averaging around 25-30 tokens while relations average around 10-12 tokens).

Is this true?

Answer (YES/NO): NO